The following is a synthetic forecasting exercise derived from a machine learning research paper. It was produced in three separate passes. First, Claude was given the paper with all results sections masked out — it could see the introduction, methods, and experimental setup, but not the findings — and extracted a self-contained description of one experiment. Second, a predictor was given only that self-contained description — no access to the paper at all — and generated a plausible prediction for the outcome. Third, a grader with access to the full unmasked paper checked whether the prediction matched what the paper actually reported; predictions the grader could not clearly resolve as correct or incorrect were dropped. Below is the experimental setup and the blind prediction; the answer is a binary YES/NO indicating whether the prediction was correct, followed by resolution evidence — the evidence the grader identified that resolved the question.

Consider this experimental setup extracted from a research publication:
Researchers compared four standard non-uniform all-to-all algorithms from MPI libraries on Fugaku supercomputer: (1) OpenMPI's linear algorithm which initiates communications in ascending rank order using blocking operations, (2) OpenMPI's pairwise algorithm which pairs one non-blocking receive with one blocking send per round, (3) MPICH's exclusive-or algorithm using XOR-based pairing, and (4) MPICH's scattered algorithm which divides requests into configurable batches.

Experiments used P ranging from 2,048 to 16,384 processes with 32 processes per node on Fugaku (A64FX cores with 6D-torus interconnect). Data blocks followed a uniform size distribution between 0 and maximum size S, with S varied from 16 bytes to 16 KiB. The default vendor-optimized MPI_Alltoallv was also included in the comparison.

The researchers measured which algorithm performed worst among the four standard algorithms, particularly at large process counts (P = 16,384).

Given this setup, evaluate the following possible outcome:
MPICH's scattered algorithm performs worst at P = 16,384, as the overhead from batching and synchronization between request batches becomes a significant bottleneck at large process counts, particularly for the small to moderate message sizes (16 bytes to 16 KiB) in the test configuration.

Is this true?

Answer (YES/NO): NO